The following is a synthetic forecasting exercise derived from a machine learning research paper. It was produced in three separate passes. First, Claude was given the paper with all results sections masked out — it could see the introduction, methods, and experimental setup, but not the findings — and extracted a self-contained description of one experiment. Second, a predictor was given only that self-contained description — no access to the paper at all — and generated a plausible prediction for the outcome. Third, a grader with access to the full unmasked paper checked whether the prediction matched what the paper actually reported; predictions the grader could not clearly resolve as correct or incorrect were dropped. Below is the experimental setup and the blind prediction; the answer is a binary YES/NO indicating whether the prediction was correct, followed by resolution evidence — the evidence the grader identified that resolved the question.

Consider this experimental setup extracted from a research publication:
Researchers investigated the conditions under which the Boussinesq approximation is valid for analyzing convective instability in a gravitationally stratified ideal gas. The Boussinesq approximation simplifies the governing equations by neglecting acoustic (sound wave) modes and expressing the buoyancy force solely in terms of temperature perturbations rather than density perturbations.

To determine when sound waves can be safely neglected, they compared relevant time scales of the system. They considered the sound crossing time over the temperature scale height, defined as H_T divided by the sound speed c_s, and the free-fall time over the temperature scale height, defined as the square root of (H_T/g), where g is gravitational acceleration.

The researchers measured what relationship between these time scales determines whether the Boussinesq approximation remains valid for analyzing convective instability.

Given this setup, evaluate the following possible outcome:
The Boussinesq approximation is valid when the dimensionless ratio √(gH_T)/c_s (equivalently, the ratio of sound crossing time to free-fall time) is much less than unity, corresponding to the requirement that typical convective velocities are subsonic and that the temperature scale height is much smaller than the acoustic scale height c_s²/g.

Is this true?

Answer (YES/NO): NO